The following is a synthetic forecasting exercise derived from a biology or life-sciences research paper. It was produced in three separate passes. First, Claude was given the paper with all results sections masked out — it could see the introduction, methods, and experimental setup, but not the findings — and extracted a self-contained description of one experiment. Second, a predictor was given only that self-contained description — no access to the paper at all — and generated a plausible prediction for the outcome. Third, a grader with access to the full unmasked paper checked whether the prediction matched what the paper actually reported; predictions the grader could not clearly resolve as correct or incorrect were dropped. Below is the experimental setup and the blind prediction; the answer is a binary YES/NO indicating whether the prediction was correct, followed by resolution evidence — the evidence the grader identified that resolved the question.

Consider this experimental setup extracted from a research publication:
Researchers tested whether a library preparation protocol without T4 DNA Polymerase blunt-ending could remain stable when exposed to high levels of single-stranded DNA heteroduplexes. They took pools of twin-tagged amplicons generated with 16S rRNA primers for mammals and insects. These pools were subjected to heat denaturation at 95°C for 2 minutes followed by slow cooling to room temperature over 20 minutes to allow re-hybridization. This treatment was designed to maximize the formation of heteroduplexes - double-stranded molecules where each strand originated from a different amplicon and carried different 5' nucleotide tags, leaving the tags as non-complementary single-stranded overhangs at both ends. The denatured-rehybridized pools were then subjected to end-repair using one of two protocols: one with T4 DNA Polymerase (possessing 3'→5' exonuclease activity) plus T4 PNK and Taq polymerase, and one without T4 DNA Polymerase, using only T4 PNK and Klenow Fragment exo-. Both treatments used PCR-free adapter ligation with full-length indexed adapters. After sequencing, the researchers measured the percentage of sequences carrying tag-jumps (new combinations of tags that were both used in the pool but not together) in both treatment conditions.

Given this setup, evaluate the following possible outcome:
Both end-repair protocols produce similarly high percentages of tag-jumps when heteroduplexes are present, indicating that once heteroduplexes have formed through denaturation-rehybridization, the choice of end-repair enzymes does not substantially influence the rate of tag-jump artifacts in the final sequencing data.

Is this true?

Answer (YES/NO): NO